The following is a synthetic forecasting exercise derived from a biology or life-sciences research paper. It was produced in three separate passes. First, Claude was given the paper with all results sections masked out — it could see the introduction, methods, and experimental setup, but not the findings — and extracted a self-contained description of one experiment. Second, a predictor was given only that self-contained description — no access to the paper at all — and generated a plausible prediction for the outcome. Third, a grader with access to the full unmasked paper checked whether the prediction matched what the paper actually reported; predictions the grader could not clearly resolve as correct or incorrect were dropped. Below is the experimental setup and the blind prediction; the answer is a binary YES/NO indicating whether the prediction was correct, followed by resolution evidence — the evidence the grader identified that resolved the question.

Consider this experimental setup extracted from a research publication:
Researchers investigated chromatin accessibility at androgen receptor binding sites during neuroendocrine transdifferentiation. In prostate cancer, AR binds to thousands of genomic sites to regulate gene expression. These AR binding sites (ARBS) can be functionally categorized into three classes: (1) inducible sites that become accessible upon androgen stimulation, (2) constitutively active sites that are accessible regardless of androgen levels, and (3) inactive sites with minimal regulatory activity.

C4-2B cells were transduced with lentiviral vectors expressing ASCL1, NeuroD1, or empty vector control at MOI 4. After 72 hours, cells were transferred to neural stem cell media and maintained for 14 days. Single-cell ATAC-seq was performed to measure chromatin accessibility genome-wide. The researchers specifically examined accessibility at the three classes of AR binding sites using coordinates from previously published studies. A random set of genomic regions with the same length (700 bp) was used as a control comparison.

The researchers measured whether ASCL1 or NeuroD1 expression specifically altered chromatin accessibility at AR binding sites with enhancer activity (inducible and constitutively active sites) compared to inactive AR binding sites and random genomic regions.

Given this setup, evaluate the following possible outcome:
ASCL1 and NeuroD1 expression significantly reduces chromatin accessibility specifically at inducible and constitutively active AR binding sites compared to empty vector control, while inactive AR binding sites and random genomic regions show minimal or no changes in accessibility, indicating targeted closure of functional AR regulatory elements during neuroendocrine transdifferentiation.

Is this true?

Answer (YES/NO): YES